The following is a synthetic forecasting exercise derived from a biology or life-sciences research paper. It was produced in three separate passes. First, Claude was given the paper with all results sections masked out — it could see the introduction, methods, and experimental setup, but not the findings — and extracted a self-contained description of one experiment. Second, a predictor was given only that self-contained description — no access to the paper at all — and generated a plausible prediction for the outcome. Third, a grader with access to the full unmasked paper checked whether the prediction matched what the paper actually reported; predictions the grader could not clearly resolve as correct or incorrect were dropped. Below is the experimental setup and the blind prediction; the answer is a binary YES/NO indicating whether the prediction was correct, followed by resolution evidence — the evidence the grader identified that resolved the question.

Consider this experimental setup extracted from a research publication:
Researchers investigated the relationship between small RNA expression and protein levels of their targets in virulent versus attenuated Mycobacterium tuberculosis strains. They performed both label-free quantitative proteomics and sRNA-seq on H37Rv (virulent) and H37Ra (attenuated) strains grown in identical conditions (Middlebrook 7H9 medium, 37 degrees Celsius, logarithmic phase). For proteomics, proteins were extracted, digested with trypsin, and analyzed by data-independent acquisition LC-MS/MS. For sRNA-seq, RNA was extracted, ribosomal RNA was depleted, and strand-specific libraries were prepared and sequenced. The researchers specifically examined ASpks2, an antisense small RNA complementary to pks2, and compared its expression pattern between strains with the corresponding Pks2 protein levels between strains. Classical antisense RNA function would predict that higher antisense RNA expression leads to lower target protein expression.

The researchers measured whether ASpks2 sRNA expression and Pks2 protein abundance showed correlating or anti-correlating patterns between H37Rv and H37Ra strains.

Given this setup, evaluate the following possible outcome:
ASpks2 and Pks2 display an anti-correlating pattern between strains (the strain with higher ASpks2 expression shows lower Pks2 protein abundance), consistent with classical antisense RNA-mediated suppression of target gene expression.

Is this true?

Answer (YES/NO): YES